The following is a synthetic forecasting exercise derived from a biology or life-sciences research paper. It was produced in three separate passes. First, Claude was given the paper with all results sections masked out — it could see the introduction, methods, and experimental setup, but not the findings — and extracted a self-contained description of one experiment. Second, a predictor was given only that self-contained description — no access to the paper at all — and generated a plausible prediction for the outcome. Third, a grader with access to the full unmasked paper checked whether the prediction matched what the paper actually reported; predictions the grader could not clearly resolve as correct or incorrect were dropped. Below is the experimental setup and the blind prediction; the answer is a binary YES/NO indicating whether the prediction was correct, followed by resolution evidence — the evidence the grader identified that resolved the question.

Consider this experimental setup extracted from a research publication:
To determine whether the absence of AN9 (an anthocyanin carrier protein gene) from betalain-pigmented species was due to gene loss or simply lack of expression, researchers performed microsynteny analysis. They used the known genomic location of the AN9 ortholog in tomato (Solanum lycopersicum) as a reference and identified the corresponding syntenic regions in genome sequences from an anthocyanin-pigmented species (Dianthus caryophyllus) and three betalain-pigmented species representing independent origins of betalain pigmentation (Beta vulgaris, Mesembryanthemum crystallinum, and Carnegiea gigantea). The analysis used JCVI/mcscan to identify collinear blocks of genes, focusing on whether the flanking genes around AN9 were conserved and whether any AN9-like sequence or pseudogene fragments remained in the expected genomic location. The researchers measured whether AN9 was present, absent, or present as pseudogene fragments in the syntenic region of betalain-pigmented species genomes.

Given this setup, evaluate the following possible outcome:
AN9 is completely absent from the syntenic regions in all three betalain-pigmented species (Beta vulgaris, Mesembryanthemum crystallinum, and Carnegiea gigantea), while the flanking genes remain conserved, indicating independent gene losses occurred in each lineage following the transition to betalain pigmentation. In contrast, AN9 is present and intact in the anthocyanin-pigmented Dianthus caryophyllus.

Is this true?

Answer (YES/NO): YES